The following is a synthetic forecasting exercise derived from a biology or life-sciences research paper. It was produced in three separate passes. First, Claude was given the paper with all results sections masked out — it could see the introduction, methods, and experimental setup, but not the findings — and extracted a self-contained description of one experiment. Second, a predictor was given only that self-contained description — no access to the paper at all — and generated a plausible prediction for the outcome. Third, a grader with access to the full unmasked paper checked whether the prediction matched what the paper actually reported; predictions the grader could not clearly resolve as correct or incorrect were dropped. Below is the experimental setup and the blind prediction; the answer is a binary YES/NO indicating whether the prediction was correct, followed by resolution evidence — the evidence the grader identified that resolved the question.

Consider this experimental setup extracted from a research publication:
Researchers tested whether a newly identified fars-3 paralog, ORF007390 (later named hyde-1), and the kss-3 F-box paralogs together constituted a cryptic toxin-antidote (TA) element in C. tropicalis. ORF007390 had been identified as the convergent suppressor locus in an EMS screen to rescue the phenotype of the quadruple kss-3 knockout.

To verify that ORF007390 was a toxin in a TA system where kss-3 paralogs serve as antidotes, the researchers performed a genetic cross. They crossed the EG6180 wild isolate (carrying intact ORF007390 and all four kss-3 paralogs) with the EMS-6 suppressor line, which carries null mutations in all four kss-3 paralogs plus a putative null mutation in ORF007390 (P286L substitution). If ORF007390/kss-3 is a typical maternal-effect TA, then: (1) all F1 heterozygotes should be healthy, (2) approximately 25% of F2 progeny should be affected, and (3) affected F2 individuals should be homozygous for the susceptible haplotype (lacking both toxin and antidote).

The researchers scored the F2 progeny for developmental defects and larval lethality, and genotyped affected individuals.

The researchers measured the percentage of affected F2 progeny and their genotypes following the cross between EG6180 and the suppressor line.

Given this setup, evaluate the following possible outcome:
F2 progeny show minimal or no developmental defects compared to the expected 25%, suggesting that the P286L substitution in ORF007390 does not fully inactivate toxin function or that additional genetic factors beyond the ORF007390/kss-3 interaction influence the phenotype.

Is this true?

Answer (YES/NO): NO